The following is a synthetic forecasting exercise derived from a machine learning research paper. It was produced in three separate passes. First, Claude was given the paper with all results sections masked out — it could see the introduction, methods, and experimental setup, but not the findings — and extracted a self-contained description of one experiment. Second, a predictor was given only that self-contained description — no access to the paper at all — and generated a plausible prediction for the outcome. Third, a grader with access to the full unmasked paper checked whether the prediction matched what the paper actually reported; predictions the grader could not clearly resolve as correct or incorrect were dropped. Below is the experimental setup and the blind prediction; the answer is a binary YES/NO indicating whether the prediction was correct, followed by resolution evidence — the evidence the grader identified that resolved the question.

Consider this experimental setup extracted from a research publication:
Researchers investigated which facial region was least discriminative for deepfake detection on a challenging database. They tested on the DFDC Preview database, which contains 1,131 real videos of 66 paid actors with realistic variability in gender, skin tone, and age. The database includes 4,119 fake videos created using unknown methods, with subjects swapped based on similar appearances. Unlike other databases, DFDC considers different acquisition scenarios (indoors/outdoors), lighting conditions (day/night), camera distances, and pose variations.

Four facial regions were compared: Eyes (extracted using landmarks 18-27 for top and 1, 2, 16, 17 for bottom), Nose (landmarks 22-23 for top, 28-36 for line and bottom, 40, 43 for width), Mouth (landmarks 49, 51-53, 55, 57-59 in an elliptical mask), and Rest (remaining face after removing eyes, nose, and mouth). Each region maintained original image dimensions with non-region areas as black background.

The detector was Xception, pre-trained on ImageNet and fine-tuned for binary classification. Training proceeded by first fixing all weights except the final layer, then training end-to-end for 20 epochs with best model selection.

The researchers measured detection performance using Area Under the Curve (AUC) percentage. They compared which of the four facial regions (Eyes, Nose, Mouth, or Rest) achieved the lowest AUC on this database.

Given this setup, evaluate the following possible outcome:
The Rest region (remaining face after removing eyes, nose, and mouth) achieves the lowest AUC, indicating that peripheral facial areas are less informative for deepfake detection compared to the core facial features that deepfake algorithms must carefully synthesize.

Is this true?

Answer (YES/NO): YES